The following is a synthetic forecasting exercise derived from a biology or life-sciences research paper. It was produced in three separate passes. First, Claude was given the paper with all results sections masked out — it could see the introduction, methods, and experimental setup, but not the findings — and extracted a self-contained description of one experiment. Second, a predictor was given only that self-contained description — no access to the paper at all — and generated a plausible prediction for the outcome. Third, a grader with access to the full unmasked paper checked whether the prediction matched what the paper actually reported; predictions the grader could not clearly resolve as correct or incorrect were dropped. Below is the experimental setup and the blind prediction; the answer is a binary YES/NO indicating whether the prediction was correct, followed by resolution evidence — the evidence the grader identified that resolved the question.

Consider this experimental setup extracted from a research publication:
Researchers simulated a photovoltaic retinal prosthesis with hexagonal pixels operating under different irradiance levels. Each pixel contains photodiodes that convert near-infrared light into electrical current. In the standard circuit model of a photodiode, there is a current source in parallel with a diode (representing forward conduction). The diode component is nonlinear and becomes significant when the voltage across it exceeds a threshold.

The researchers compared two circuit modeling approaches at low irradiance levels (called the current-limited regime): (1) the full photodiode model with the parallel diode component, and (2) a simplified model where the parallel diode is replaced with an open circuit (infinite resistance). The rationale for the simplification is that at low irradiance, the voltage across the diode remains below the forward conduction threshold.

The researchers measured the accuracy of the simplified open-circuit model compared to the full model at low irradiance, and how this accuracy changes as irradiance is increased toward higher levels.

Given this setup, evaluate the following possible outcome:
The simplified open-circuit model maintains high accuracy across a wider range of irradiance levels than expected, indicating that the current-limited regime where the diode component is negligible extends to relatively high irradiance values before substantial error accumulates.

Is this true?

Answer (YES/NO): NO